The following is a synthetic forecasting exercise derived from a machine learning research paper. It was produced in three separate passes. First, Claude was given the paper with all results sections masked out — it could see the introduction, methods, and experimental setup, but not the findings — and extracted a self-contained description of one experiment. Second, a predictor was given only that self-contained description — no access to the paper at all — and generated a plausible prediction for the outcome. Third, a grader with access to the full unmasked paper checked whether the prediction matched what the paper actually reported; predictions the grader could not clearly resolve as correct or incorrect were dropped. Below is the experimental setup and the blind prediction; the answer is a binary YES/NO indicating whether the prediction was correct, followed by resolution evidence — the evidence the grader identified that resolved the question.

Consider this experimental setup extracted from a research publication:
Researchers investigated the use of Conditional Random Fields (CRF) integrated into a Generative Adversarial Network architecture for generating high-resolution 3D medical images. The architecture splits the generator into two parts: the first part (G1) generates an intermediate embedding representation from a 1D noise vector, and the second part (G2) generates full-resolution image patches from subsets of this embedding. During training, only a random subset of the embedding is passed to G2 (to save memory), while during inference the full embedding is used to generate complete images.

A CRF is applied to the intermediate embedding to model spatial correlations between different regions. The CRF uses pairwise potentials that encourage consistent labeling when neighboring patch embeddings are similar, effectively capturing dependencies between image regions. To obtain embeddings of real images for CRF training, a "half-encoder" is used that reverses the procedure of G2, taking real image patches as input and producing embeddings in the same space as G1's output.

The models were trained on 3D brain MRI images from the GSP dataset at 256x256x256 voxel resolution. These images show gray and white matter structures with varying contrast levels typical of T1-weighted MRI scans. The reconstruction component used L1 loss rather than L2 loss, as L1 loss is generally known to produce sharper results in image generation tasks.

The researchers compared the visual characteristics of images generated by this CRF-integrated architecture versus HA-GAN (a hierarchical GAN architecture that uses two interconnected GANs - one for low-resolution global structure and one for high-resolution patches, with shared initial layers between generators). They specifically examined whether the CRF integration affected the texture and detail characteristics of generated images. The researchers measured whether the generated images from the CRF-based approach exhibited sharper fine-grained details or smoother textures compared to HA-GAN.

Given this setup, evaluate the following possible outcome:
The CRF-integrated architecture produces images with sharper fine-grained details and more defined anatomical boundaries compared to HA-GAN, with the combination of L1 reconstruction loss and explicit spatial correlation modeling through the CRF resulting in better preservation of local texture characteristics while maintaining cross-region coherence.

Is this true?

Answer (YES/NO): NO